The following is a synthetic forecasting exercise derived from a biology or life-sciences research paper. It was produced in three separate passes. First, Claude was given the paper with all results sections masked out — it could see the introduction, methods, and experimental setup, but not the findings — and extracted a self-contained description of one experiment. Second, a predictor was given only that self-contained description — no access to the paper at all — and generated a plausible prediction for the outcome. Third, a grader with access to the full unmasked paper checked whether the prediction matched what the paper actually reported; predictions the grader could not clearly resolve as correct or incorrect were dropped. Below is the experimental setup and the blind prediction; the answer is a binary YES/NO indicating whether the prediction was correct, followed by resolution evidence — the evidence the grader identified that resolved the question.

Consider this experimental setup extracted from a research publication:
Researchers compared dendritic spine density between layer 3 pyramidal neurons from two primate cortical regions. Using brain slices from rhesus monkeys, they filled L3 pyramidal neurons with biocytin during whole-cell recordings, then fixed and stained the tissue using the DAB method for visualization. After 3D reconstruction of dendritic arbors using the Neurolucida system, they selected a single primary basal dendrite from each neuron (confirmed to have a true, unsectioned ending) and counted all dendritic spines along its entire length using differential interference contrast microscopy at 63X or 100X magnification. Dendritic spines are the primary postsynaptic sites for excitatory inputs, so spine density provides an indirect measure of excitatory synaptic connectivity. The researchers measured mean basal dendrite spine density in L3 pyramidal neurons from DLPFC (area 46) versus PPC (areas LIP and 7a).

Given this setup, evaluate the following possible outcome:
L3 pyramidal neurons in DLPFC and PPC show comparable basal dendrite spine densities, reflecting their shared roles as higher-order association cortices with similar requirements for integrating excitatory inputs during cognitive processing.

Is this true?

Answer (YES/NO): NO